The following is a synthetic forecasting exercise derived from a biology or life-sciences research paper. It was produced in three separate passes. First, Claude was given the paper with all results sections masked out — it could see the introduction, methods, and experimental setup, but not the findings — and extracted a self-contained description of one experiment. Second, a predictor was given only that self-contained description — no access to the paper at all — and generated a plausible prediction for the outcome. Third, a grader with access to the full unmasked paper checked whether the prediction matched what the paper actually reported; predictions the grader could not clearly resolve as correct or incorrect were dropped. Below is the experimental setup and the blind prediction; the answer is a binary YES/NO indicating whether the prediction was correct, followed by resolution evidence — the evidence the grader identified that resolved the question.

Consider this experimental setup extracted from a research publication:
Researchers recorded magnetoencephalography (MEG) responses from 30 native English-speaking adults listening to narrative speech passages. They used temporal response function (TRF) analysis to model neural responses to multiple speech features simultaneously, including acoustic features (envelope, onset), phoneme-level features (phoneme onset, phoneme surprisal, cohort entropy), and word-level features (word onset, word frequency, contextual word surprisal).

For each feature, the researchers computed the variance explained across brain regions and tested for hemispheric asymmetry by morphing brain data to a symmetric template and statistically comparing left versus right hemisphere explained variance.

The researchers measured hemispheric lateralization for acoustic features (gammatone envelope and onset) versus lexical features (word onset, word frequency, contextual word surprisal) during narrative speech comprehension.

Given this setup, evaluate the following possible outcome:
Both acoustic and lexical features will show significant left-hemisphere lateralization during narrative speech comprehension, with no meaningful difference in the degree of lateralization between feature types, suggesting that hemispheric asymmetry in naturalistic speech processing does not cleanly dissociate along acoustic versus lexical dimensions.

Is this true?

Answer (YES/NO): NO